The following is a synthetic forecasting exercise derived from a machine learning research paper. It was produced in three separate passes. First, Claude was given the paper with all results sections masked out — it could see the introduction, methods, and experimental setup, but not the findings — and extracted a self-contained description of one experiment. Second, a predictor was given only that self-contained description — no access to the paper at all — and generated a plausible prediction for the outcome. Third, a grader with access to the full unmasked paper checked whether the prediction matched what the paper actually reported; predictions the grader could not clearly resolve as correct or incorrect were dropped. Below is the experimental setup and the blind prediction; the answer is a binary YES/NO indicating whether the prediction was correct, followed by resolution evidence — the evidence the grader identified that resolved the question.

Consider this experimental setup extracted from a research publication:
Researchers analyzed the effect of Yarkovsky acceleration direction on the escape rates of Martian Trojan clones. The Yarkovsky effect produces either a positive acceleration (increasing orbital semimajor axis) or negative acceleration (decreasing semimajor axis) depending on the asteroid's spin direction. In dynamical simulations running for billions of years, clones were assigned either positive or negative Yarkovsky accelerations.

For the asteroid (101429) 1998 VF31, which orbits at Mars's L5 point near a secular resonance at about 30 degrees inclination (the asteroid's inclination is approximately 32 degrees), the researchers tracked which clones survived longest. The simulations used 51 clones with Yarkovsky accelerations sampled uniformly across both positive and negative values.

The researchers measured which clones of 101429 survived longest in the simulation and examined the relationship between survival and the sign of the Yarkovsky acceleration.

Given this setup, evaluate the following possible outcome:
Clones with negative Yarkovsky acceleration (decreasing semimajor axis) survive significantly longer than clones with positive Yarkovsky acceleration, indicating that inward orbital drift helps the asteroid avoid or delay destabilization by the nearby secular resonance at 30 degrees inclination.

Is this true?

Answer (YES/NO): NO